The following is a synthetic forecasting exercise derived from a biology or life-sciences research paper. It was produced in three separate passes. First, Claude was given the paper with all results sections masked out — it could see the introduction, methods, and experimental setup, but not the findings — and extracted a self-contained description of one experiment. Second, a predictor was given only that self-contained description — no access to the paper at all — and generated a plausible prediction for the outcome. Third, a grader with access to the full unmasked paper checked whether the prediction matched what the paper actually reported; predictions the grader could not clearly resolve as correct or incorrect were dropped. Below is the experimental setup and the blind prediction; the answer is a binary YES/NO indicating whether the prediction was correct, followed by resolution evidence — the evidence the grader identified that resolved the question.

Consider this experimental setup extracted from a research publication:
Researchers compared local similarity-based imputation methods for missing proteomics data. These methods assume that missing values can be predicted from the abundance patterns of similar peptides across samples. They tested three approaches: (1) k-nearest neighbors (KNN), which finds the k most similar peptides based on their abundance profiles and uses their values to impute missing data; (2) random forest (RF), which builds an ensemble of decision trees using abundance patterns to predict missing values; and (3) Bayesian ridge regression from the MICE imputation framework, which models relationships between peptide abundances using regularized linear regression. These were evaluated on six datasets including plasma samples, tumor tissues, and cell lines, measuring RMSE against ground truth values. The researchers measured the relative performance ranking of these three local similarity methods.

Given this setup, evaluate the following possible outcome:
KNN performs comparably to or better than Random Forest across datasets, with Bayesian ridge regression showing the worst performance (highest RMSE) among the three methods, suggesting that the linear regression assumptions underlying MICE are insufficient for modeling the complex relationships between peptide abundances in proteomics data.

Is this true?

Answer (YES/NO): NO